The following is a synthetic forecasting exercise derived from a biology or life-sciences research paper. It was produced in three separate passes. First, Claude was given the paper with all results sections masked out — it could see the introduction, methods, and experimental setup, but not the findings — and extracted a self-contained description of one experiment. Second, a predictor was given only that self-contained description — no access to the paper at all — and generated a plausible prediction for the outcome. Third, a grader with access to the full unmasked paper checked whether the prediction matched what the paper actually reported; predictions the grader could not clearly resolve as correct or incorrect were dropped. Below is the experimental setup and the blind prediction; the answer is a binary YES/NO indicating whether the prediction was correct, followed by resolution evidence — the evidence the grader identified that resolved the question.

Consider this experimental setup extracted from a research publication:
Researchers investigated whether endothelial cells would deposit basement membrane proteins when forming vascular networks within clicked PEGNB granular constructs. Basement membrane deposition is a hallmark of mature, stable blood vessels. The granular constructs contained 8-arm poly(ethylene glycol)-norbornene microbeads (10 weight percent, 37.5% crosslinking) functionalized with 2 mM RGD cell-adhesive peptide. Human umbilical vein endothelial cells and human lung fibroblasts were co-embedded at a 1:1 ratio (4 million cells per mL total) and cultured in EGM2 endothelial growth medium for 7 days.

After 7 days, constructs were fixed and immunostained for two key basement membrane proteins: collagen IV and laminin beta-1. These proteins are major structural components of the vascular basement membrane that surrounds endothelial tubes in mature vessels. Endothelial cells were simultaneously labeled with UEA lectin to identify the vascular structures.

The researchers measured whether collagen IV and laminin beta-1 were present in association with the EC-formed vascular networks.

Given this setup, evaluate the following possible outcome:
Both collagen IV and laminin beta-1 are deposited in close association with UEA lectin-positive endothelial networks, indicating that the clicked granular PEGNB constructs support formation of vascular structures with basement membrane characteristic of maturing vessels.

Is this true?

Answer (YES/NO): YES